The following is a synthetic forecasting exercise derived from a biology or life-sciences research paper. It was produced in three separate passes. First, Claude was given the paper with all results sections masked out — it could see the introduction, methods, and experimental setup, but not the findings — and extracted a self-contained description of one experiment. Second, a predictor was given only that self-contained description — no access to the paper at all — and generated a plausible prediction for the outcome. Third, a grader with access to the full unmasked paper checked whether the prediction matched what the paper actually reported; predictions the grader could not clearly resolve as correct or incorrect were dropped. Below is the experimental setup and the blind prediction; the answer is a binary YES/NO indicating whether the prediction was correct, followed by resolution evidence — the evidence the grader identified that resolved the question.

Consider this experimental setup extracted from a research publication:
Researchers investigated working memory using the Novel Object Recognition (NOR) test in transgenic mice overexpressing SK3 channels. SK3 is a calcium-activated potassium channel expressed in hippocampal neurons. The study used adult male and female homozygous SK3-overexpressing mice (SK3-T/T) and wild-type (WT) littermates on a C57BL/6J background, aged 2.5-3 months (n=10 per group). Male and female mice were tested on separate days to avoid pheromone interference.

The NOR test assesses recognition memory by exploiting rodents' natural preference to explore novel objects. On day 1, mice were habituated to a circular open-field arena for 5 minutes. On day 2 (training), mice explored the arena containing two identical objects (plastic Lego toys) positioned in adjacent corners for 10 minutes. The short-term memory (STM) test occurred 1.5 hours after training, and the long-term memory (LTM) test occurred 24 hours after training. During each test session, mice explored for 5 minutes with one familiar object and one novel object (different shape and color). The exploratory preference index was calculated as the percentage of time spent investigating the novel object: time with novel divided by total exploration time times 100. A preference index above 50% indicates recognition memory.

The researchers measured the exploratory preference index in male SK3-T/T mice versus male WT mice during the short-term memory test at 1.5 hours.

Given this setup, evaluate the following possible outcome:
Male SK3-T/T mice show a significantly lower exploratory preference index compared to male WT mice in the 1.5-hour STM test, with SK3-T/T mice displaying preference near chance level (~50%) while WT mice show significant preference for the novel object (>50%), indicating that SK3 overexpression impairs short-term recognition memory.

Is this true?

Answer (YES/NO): YES